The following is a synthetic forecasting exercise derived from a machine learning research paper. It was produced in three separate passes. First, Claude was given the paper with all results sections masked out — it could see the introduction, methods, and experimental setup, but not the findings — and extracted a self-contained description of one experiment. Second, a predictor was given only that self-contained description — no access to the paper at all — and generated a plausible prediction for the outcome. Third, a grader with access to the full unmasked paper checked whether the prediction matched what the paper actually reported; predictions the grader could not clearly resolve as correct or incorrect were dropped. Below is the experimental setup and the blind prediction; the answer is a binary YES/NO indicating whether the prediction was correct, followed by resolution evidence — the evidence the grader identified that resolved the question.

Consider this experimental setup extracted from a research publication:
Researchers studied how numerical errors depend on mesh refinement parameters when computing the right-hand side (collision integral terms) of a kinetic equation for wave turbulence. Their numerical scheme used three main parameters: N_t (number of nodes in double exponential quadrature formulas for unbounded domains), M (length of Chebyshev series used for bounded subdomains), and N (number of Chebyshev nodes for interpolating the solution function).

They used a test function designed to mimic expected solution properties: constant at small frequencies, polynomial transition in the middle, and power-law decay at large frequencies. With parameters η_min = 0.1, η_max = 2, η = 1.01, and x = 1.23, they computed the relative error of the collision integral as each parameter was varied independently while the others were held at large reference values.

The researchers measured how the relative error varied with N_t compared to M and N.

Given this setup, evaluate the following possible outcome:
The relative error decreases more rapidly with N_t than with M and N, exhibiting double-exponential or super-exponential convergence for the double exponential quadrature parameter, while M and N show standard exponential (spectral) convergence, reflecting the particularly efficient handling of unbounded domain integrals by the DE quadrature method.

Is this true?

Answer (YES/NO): NO